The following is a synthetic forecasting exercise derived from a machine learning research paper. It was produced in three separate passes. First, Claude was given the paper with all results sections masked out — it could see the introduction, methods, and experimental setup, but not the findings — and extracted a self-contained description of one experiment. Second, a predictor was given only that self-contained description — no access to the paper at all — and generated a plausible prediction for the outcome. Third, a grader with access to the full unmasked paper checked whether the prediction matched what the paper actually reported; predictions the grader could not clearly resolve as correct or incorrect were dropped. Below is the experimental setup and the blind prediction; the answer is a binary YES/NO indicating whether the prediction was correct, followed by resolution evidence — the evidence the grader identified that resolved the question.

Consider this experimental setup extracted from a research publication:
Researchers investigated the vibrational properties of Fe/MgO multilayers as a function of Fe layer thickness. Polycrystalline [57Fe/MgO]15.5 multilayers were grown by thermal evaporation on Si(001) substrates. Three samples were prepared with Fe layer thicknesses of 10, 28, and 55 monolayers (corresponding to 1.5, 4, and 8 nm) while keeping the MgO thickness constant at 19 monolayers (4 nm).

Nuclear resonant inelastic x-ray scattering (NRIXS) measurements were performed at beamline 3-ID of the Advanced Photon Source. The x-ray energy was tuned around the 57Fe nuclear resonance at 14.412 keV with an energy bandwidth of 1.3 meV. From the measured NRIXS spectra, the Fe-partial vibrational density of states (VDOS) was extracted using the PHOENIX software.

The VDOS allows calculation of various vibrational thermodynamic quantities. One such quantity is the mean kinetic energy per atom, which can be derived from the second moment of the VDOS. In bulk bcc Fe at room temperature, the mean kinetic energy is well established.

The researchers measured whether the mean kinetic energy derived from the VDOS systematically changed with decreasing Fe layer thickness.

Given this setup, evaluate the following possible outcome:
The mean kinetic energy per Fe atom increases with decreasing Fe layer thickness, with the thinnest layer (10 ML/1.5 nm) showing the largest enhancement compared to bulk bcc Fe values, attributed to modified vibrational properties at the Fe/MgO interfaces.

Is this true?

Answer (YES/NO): NO